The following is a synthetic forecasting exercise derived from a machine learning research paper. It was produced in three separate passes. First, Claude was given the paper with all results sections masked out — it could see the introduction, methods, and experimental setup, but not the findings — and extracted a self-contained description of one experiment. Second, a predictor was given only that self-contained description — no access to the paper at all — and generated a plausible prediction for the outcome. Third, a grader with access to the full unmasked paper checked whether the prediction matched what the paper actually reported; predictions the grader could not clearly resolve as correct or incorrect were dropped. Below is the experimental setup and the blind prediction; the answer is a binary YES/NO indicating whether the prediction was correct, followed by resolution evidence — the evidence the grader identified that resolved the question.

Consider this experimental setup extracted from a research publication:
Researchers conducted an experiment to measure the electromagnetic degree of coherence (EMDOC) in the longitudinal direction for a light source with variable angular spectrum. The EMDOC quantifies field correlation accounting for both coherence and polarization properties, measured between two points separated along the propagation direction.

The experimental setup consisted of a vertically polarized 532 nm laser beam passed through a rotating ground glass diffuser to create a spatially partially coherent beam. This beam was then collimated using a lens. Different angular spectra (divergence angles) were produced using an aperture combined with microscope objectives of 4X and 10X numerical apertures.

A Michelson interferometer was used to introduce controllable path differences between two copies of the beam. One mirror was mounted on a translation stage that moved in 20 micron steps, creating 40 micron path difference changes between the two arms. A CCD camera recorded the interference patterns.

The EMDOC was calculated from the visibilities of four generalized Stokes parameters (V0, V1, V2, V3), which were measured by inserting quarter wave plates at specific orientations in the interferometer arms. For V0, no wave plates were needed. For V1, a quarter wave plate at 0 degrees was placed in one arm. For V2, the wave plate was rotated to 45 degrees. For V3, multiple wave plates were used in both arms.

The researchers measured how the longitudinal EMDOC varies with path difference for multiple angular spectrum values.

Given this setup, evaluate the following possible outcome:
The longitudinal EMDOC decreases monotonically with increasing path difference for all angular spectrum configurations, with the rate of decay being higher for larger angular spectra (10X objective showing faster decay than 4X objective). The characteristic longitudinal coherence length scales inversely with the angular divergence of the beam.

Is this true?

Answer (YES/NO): NO